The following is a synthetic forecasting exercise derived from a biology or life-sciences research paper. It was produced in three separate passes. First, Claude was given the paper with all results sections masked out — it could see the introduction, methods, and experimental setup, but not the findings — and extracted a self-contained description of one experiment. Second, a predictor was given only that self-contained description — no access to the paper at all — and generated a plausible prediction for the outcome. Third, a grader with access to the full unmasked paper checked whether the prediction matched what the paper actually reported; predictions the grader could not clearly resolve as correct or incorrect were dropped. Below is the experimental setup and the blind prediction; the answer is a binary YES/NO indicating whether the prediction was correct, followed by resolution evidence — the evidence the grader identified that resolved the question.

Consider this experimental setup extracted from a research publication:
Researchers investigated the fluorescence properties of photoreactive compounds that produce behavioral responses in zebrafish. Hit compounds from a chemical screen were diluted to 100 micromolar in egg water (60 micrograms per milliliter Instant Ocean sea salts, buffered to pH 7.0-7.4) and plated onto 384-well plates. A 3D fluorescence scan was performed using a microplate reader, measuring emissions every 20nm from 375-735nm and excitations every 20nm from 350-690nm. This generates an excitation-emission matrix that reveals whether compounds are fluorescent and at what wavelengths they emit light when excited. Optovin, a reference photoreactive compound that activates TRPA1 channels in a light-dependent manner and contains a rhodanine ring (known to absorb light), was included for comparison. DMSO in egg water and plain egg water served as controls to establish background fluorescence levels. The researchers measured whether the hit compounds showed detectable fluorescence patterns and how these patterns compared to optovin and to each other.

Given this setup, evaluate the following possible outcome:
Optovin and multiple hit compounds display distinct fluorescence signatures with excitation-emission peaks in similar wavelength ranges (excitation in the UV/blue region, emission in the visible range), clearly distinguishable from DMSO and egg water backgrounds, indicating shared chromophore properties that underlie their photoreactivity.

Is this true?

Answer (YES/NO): NO